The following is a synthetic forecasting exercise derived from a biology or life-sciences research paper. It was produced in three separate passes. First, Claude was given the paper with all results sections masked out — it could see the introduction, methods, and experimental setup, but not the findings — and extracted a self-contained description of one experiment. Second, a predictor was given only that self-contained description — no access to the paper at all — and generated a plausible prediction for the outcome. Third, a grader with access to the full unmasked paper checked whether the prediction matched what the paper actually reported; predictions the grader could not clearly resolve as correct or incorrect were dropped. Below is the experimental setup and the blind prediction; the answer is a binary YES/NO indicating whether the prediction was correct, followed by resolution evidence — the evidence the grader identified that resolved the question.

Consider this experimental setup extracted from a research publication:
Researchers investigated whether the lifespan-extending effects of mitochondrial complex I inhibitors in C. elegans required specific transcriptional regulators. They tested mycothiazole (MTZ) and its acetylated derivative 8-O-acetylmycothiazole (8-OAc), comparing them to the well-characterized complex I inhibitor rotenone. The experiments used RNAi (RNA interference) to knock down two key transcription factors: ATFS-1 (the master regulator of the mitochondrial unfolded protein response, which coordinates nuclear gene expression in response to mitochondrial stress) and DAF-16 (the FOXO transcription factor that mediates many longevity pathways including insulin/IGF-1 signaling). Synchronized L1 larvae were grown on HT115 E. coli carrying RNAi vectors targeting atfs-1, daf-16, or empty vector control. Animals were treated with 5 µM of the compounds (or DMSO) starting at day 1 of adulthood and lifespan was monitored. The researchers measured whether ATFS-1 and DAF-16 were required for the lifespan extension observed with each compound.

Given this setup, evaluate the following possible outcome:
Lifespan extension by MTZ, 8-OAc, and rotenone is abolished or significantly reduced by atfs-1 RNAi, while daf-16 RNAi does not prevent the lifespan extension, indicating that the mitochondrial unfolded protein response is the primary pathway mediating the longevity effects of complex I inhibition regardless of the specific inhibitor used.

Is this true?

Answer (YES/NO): NO